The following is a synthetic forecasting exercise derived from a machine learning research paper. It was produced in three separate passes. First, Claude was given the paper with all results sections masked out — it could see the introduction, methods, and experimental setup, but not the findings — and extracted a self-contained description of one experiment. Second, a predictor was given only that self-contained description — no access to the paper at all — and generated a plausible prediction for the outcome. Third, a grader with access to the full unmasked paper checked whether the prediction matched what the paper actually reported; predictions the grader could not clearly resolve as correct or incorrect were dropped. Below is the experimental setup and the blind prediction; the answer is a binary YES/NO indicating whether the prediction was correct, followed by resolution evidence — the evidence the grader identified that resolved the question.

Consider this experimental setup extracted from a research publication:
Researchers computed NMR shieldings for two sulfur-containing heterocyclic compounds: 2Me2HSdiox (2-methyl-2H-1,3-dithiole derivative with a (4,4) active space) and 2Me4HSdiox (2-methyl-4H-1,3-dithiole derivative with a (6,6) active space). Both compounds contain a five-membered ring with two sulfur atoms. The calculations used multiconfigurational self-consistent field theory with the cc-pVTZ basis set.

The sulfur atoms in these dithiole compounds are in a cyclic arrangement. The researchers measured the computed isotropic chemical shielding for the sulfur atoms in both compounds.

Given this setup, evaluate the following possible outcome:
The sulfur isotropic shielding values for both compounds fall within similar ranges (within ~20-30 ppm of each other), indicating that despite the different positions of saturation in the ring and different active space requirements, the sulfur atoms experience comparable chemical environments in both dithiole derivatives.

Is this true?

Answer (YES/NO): NO